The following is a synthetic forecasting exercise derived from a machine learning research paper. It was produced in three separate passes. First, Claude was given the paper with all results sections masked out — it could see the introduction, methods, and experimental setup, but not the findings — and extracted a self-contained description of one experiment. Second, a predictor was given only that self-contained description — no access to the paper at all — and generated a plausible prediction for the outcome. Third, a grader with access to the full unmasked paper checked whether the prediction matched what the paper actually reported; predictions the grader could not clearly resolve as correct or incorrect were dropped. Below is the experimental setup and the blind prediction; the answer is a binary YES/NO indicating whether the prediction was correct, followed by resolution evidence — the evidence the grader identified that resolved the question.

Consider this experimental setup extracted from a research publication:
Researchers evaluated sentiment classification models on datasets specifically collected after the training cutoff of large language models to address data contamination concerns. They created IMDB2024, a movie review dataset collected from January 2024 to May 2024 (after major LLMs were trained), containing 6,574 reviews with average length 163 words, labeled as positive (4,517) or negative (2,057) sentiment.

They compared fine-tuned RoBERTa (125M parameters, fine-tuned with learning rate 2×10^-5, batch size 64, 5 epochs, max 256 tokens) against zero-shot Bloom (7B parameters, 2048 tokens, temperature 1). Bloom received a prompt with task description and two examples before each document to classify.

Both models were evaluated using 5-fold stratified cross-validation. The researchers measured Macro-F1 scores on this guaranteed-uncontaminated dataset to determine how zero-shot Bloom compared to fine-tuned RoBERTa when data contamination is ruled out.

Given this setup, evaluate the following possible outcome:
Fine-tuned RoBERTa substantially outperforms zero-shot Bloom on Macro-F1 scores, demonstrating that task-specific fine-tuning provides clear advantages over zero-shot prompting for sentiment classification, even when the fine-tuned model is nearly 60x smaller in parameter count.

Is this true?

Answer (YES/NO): NO